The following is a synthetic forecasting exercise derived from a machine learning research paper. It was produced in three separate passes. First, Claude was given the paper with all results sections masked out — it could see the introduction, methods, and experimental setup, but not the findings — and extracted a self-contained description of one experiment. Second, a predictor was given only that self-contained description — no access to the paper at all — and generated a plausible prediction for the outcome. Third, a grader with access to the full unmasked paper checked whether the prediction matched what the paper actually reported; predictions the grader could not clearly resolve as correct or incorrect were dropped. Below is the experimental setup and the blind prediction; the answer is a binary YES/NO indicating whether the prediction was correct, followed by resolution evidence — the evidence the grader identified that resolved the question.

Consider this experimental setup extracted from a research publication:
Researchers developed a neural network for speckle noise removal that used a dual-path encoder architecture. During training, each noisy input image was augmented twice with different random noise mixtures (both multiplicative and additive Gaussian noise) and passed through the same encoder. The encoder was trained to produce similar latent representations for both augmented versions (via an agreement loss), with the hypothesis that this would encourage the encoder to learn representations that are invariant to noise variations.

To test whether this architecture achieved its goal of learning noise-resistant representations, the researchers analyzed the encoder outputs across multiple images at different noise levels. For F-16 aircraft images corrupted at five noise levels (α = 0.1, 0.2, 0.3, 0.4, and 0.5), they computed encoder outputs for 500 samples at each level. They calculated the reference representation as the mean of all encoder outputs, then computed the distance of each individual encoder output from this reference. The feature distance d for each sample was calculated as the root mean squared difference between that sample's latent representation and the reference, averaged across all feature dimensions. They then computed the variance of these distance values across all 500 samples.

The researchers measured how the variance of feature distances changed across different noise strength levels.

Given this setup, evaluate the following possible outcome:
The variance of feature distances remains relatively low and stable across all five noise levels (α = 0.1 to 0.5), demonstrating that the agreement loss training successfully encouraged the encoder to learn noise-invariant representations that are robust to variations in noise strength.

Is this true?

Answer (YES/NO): YES